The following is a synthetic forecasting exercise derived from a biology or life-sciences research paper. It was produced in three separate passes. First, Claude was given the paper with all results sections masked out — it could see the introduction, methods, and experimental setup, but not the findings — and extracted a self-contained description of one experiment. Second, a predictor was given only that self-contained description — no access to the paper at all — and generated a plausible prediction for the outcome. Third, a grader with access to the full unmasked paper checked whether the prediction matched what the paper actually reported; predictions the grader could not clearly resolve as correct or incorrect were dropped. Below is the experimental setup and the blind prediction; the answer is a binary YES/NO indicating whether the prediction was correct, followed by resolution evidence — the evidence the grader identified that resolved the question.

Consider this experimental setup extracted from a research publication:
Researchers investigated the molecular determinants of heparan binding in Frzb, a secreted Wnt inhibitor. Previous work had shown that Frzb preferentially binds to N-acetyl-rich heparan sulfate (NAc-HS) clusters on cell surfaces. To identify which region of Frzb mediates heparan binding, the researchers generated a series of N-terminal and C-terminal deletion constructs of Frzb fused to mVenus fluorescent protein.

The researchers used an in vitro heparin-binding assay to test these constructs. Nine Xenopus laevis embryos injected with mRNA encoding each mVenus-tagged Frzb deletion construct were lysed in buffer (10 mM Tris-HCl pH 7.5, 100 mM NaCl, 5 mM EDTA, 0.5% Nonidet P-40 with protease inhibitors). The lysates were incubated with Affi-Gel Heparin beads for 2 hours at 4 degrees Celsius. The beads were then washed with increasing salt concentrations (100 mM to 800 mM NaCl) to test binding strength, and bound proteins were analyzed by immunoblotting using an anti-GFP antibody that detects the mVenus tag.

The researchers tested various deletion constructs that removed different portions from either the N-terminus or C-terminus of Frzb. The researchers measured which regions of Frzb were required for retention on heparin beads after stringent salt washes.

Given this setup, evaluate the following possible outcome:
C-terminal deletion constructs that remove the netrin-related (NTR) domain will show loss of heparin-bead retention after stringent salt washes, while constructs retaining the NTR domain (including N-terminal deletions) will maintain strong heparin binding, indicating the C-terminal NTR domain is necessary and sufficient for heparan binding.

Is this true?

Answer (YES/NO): NO